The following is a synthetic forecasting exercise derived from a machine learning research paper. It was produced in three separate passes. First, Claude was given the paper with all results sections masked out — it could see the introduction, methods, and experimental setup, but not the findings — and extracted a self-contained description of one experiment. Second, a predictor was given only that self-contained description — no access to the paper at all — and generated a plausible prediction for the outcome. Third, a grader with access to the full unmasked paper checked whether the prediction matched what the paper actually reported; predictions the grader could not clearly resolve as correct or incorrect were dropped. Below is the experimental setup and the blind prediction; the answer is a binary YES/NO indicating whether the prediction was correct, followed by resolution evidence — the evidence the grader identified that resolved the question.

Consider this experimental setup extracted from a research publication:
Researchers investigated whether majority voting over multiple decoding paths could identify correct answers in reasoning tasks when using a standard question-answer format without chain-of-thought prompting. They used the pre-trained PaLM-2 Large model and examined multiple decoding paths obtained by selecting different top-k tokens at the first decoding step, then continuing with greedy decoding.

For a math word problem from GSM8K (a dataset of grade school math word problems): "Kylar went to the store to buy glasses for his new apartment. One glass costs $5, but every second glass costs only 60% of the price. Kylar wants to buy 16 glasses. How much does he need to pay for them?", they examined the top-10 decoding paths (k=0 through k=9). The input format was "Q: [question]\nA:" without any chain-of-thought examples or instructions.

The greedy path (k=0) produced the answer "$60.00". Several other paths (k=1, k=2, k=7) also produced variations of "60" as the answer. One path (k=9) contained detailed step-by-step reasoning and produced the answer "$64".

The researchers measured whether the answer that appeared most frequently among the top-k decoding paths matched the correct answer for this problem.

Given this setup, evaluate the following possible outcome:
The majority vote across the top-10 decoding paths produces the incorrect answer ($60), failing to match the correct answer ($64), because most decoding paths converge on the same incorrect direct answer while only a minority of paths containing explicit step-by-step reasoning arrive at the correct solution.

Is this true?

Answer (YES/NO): YES